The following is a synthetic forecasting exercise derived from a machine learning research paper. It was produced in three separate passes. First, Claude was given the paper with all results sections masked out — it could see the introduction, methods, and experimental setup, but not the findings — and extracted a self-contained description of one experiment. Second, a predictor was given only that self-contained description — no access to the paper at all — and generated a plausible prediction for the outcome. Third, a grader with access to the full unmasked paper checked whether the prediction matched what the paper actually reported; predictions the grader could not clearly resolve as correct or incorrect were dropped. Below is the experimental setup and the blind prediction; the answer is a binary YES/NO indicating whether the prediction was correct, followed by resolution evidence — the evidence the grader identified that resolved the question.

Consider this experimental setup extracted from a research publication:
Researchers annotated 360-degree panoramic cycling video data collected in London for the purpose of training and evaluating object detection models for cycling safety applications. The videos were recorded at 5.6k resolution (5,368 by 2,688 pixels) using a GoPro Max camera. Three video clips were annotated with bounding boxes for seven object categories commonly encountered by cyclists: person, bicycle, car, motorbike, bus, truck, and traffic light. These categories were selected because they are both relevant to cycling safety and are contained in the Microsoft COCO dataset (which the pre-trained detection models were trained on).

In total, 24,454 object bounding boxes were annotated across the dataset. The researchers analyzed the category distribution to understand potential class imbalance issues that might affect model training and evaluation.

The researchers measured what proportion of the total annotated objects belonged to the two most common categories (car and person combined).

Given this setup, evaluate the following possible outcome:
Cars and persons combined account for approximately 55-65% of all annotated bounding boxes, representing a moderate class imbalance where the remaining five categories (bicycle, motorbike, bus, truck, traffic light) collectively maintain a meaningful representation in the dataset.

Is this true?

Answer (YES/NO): NO